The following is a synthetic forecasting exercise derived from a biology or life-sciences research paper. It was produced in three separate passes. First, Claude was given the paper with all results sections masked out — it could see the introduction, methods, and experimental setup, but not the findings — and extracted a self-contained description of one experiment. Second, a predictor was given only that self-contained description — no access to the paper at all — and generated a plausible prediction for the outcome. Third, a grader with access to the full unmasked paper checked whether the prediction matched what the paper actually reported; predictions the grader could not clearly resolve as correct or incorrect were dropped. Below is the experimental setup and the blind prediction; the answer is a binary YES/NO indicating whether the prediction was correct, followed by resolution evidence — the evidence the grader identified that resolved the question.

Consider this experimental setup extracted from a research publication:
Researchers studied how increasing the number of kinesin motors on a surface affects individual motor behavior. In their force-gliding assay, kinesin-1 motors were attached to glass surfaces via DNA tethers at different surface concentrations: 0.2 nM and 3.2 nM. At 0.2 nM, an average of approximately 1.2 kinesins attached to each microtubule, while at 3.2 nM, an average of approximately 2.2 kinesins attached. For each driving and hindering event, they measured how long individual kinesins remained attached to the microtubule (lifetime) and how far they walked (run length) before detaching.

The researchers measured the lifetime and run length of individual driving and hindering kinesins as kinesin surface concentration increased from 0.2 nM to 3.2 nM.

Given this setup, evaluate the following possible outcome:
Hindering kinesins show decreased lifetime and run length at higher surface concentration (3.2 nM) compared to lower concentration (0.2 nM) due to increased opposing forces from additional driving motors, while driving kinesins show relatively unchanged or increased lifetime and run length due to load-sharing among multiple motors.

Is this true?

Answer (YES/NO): NO